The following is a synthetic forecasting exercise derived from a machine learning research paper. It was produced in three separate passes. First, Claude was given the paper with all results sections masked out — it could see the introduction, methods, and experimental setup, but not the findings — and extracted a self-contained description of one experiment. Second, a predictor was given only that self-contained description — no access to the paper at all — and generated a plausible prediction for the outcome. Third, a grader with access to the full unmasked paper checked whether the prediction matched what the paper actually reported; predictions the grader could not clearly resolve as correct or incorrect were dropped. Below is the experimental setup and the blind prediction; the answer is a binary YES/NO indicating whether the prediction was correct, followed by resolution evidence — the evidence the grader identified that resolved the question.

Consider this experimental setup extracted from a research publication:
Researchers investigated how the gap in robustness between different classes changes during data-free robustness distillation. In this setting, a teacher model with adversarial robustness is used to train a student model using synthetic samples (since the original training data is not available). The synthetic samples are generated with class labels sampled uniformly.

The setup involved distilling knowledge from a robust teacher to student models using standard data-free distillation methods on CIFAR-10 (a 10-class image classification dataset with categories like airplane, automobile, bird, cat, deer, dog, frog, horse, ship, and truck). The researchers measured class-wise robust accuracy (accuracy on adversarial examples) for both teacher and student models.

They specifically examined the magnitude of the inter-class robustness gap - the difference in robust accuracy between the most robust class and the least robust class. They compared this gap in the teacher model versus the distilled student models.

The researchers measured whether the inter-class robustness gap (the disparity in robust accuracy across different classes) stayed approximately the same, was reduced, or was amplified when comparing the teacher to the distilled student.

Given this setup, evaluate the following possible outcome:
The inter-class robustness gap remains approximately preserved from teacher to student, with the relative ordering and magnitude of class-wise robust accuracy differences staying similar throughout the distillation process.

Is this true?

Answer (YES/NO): NO